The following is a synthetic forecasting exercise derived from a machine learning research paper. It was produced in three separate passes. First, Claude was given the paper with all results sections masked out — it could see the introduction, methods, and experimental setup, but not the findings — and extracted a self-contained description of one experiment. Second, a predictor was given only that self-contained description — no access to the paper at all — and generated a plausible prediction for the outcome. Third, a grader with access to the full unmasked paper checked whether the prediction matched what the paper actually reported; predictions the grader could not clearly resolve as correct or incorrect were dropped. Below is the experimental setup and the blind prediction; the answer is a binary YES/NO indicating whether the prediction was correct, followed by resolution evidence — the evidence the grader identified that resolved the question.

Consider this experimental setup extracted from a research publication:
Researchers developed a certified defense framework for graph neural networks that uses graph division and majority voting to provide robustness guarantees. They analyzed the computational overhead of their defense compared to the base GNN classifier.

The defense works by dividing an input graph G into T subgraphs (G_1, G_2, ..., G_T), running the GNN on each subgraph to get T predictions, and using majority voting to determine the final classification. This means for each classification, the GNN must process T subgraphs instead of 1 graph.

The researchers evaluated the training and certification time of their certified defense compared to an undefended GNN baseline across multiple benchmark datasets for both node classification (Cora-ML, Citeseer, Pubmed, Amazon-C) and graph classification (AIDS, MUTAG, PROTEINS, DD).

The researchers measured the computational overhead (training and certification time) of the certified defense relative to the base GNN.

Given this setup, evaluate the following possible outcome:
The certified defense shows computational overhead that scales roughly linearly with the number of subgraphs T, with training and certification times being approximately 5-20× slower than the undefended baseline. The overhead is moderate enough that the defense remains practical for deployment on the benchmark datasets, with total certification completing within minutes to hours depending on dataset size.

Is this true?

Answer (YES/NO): NO